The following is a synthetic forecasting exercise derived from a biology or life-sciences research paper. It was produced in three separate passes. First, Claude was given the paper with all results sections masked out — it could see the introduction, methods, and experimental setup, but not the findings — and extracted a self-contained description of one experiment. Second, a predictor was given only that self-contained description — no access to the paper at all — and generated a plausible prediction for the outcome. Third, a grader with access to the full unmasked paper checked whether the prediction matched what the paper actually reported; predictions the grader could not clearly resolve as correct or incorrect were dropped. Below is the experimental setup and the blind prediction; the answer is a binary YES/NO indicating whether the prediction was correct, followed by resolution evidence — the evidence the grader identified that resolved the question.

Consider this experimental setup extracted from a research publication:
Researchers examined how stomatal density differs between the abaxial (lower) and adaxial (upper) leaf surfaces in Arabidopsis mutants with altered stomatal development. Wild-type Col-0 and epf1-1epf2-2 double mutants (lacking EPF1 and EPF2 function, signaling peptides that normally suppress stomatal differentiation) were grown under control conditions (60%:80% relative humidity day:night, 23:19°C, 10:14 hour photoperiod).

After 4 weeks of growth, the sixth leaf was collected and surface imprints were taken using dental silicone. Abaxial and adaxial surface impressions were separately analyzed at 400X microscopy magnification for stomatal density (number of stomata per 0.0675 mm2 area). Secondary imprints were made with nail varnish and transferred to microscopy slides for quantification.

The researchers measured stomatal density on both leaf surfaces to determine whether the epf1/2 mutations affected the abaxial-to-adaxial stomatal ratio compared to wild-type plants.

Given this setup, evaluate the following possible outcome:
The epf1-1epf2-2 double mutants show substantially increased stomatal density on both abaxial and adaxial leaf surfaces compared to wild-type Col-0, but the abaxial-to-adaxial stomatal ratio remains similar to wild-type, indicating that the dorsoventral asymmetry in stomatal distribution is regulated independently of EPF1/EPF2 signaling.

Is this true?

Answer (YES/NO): NO